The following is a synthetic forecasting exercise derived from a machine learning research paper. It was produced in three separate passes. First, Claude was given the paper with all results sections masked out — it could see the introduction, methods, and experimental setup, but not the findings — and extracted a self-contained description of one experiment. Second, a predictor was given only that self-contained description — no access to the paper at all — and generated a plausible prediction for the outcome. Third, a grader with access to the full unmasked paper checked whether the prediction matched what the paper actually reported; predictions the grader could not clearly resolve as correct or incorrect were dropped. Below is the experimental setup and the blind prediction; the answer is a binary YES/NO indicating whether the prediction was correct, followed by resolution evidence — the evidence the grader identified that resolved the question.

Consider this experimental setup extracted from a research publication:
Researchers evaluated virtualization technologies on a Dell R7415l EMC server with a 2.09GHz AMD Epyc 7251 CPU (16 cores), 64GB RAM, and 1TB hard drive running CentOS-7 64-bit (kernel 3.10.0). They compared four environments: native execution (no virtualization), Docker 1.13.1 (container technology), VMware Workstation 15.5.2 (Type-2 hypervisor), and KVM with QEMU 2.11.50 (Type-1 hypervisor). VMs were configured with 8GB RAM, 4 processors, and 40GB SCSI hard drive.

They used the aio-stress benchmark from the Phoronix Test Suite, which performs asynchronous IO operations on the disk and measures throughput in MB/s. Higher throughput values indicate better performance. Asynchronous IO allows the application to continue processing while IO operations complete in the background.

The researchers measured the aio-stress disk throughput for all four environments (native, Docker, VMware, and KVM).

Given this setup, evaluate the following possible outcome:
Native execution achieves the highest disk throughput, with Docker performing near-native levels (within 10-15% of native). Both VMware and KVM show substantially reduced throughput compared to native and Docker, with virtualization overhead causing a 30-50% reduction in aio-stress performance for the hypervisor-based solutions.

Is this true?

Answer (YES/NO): NO